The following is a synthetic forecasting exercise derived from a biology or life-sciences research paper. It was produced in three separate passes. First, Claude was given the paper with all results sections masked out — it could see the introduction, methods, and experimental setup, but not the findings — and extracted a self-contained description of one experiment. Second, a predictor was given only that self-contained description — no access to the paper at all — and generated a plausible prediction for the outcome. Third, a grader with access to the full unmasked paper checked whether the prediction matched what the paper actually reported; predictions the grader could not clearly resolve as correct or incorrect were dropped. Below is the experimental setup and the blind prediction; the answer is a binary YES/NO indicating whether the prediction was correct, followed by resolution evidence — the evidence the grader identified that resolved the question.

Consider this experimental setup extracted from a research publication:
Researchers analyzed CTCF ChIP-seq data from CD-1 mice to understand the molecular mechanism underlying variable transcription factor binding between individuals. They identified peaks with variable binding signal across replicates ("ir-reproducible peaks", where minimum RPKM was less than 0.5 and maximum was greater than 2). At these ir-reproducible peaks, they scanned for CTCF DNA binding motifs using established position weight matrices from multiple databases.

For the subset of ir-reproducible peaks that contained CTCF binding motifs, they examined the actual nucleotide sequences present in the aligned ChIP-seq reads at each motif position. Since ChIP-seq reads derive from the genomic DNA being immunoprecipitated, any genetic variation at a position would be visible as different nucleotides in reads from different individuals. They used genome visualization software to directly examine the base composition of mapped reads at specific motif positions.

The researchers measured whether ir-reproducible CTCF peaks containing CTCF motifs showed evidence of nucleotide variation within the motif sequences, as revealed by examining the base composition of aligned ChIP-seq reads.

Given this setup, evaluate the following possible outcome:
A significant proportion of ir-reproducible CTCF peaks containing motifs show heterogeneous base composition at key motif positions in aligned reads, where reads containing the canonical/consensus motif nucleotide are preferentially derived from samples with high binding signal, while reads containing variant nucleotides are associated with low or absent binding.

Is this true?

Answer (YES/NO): YES